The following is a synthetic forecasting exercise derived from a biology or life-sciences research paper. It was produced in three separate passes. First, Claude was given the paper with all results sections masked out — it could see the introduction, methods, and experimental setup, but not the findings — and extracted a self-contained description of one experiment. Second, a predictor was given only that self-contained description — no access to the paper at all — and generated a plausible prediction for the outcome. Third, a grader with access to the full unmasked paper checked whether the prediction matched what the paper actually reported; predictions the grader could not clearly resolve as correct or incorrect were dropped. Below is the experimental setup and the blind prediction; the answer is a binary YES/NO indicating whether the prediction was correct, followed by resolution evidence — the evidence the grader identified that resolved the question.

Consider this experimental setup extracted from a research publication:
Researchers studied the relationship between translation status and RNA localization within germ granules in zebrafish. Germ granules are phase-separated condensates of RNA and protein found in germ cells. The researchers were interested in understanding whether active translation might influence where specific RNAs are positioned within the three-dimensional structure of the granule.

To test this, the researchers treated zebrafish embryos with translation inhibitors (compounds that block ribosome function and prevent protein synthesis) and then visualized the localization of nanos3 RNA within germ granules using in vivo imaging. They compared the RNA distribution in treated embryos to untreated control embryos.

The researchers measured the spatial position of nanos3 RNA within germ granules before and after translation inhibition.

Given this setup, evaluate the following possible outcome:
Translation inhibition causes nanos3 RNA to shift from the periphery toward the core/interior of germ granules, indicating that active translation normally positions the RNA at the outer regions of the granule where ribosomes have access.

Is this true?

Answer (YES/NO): YES